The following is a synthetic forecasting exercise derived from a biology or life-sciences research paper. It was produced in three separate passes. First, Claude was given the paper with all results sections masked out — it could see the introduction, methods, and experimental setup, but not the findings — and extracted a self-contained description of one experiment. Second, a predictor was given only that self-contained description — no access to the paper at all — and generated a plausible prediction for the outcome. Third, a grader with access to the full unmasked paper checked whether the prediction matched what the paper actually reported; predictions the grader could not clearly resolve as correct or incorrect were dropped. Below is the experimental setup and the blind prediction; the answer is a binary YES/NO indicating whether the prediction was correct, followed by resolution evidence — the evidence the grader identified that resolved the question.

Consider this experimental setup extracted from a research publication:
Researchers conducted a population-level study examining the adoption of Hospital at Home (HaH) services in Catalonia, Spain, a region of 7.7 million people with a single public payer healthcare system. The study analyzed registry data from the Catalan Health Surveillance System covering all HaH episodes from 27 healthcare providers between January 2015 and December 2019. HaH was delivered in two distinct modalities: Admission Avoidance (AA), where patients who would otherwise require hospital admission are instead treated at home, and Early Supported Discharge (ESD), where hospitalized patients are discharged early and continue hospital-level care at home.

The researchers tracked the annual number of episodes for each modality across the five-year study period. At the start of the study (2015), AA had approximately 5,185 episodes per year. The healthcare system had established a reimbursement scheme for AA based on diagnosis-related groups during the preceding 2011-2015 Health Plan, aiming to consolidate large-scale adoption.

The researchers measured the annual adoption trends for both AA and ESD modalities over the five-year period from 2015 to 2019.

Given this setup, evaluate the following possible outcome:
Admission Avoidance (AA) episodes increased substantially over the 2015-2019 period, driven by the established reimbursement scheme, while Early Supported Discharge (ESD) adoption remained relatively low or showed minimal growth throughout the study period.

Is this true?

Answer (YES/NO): YES